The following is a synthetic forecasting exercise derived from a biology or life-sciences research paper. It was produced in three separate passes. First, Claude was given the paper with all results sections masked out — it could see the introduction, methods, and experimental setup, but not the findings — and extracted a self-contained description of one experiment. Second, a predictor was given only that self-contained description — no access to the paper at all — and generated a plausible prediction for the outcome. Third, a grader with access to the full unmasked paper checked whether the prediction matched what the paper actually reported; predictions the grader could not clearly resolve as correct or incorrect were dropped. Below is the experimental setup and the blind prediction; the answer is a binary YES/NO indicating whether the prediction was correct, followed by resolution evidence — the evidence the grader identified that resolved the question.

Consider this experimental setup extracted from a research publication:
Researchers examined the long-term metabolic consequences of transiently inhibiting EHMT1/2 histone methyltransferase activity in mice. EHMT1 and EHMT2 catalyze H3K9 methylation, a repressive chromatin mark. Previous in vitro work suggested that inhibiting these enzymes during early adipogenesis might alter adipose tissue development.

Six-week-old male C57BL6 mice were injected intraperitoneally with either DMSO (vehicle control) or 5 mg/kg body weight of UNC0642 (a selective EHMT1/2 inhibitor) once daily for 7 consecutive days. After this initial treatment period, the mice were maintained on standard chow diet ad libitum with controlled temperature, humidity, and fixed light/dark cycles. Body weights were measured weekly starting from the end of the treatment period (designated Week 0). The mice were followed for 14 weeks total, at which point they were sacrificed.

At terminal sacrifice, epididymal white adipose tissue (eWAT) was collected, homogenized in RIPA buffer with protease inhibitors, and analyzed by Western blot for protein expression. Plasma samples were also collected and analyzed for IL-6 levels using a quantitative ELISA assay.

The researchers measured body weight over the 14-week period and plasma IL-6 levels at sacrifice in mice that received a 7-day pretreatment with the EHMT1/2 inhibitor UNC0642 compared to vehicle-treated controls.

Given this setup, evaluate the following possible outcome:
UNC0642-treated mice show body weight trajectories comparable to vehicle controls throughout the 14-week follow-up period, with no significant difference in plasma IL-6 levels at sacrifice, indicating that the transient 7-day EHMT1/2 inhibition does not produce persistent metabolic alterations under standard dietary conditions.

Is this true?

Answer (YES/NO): YES